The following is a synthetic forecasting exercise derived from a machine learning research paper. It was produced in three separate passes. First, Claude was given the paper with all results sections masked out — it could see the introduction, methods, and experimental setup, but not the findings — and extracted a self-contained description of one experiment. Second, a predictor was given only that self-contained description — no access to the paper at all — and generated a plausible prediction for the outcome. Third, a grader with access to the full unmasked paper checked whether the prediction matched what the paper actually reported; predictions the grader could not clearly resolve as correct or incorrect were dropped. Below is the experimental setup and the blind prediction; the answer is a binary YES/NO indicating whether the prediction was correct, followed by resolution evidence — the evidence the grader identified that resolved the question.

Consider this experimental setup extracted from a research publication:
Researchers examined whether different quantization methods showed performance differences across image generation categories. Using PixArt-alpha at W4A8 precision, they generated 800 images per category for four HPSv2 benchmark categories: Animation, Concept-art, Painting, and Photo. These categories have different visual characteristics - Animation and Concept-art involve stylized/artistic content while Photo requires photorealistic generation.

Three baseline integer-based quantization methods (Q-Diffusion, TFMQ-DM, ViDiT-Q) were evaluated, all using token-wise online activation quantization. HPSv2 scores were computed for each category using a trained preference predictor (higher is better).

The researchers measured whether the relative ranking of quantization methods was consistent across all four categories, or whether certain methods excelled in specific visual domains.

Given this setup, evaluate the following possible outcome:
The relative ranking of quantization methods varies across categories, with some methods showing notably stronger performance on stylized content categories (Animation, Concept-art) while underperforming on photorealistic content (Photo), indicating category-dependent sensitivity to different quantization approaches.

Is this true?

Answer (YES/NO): NO